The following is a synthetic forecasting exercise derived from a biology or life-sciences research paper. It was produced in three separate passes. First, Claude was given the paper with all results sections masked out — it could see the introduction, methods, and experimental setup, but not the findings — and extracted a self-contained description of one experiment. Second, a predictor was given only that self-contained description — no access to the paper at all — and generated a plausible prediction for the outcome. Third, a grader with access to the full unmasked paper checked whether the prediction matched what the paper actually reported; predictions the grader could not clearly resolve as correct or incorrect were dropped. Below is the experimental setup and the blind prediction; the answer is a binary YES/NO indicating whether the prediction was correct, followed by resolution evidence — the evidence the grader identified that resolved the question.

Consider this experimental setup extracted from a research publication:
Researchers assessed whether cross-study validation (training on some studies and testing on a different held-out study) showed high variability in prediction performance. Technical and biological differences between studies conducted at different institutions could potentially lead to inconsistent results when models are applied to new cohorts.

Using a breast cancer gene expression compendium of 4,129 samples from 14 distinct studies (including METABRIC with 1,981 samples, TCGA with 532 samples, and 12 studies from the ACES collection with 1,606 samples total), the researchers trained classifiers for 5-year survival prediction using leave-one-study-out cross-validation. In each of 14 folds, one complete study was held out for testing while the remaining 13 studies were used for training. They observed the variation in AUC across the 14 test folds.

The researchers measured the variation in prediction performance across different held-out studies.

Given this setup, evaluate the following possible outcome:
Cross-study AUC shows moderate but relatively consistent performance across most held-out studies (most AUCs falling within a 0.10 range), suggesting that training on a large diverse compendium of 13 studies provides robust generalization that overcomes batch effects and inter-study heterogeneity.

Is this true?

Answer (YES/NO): NO